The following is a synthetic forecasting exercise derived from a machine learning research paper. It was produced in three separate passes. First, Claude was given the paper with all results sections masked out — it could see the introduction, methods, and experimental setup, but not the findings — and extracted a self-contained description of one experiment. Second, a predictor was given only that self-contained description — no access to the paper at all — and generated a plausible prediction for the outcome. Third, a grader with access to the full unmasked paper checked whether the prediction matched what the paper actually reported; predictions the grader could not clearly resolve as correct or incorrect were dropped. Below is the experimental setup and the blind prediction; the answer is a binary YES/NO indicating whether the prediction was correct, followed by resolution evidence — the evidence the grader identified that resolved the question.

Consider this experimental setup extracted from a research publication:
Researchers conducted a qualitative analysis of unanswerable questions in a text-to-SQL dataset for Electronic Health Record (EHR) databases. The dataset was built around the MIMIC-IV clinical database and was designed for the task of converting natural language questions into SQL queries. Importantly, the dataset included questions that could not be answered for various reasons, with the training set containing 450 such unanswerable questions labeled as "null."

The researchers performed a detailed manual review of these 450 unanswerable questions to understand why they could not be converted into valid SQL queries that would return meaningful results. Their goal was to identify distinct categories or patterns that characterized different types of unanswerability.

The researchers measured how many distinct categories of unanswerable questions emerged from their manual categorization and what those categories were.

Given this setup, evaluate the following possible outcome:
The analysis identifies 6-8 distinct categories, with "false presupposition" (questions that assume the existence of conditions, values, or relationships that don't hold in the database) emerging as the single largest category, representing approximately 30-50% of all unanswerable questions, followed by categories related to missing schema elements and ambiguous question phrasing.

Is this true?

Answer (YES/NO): NO